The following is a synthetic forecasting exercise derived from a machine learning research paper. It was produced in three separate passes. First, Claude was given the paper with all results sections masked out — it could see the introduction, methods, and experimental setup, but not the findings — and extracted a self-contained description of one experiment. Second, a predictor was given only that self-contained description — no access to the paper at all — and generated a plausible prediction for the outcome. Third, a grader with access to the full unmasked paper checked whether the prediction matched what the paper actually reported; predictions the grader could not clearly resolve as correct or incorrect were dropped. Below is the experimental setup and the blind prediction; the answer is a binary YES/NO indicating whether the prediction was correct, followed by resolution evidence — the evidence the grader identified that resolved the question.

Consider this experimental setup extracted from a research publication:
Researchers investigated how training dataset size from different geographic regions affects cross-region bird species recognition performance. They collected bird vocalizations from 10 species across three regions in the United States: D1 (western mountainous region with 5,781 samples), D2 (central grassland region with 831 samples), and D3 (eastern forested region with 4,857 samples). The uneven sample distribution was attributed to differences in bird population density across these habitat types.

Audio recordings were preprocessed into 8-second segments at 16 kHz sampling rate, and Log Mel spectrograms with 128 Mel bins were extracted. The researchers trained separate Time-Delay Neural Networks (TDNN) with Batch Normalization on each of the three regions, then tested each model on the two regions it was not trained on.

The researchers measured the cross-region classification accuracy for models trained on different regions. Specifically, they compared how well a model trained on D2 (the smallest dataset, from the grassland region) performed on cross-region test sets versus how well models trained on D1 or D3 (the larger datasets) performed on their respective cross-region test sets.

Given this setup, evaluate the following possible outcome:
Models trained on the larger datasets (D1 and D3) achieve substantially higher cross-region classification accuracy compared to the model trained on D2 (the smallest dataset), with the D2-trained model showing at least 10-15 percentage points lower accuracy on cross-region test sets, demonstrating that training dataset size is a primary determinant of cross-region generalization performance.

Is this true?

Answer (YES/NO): YES